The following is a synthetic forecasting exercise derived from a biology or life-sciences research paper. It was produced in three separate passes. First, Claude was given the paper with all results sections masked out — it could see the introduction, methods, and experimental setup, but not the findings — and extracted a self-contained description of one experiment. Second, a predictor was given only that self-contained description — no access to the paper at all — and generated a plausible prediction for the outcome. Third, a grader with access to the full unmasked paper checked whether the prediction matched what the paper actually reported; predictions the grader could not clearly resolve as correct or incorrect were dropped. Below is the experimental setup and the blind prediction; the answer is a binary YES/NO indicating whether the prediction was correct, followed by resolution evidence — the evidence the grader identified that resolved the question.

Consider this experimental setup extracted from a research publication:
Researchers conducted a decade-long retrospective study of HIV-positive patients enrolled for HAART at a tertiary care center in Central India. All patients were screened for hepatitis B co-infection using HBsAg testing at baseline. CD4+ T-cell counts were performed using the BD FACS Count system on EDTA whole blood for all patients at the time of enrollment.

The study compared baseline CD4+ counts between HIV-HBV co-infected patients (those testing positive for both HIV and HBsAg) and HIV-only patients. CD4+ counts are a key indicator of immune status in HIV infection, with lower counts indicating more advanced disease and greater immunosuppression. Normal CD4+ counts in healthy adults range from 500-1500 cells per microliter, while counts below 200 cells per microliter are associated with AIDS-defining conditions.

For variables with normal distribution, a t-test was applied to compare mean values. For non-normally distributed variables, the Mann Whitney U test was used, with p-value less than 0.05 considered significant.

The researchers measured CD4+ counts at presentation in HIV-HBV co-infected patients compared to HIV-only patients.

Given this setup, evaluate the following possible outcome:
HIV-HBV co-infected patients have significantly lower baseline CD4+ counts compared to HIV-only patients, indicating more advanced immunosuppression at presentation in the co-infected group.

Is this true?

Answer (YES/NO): NO